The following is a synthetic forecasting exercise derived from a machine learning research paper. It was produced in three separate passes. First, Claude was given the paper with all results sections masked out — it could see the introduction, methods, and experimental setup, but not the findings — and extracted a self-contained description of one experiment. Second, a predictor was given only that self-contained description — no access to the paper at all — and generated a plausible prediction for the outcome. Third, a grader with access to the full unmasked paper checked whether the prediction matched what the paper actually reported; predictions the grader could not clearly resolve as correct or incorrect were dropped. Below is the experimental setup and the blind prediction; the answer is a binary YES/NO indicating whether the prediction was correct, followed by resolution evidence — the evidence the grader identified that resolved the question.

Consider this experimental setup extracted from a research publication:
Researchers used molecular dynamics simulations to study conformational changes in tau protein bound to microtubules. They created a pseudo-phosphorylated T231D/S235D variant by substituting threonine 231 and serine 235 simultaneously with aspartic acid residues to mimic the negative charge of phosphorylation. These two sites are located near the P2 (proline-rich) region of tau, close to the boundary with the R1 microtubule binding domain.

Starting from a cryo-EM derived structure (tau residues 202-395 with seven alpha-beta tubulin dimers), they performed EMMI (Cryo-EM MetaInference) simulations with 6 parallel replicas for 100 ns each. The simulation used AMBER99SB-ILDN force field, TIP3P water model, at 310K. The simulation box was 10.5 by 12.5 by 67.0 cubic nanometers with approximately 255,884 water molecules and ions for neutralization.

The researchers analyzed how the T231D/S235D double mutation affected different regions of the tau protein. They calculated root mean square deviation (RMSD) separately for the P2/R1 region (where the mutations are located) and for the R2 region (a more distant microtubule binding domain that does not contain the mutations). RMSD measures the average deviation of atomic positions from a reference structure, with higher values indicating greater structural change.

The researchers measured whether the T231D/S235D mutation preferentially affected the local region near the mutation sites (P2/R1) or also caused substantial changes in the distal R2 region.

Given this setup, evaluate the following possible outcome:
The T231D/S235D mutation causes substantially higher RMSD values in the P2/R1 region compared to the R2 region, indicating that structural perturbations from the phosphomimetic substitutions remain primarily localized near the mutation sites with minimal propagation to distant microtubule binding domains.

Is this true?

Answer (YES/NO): NO